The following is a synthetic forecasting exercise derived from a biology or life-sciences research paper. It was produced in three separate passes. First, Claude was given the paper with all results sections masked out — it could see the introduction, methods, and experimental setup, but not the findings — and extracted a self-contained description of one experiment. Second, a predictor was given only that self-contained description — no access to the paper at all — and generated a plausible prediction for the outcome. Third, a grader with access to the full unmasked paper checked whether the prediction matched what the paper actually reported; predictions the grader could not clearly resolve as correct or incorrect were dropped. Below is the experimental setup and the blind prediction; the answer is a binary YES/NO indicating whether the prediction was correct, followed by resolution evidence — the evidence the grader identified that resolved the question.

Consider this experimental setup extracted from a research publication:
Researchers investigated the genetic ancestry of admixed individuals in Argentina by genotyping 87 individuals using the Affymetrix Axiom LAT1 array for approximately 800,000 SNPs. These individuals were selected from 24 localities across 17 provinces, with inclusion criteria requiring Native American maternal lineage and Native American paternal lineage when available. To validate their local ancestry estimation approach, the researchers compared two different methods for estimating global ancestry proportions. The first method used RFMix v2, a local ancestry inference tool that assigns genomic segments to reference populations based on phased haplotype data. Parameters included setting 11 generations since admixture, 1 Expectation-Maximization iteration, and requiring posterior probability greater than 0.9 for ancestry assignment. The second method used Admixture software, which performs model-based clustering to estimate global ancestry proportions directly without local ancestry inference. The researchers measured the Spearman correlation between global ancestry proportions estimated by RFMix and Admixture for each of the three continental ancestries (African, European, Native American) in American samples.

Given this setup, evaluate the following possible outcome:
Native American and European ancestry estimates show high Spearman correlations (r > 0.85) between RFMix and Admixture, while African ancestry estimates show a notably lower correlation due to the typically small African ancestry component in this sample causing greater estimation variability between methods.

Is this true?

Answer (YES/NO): NO